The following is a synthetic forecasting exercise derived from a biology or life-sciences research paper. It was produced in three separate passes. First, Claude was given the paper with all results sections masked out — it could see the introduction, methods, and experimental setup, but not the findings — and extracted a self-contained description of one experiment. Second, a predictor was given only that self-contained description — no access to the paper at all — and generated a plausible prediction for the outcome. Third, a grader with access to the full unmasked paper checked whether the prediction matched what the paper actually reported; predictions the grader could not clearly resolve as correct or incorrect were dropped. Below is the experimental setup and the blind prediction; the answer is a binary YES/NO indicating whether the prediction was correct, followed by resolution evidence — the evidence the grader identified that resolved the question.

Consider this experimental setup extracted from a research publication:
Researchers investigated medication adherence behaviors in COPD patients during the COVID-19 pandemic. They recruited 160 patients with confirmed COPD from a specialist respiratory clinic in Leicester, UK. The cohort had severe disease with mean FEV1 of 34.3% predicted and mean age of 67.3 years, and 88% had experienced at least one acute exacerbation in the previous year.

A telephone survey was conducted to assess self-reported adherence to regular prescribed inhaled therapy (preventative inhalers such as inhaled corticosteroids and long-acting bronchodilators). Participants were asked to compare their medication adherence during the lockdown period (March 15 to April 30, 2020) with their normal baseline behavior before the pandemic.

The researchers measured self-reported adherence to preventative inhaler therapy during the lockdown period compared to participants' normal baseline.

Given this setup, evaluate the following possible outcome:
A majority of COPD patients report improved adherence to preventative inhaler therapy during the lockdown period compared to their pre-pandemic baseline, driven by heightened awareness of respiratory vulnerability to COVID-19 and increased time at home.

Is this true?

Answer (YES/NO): NO